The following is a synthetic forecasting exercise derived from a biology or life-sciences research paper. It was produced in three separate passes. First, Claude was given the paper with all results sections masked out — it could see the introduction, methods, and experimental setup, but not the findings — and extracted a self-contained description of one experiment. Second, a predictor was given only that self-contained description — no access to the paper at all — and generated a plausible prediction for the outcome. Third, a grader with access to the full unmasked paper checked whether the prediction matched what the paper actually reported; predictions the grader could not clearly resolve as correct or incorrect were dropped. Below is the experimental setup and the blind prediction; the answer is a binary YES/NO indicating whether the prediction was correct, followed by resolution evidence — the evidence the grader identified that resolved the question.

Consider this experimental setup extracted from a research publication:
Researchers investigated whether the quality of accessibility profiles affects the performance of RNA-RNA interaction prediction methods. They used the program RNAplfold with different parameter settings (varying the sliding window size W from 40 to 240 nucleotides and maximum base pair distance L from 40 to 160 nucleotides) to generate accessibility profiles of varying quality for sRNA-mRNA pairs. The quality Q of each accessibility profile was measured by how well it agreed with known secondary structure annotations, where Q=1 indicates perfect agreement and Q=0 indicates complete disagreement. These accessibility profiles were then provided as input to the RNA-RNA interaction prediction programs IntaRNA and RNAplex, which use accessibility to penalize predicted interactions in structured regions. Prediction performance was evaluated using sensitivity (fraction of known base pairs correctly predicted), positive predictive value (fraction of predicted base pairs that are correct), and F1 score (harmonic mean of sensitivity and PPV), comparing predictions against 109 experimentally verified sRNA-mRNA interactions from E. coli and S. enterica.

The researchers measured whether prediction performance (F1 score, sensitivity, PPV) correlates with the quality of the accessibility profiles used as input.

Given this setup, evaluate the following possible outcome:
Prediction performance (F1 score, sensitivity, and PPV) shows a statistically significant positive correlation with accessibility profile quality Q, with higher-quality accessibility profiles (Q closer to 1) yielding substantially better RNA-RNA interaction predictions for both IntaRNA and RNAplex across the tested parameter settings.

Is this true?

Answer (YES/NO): NO